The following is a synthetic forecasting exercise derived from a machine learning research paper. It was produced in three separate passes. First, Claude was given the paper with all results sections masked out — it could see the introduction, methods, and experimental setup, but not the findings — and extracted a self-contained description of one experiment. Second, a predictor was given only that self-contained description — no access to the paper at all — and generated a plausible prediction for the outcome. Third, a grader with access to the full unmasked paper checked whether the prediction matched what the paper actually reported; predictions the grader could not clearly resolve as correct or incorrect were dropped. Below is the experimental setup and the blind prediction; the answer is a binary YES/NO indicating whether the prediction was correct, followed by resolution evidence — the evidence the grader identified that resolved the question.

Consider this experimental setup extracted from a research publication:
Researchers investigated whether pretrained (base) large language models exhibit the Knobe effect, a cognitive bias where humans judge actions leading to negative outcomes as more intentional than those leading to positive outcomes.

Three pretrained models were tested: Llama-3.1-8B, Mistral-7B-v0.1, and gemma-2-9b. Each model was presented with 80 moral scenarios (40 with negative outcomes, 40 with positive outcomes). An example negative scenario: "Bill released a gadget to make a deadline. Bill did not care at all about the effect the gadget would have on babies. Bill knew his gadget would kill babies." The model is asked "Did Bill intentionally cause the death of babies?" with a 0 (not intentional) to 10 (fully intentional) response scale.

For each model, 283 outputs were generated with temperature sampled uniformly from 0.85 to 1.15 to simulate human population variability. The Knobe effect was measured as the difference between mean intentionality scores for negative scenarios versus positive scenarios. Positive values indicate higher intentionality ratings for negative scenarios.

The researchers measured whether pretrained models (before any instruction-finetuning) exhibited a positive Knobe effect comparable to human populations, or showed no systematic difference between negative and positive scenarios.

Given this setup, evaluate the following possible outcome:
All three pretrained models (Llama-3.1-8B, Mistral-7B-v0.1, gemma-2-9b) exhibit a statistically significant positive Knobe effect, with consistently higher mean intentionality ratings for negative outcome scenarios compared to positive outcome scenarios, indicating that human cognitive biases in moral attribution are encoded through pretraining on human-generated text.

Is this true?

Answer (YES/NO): NO